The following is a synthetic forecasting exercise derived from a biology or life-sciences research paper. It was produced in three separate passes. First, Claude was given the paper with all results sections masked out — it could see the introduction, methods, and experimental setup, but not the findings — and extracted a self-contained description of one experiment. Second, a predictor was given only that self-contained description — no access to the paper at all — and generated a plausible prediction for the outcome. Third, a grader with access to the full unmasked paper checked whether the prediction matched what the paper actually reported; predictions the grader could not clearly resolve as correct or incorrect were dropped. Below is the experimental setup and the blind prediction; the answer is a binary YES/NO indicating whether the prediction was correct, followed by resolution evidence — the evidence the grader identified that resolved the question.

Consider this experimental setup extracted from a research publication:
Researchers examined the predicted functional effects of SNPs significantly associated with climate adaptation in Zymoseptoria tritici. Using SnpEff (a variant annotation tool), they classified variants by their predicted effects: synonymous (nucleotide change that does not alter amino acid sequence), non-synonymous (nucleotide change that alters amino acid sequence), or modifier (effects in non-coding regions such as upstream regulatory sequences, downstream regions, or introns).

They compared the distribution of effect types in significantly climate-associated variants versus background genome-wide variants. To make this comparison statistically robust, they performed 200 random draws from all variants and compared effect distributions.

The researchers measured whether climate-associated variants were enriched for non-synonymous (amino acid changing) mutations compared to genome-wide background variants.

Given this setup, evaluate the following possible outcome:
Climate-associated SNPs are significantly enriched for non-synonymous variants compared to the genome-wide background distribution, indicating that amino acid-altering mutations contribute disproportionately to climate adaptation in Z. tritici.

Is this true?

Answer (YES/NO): YES